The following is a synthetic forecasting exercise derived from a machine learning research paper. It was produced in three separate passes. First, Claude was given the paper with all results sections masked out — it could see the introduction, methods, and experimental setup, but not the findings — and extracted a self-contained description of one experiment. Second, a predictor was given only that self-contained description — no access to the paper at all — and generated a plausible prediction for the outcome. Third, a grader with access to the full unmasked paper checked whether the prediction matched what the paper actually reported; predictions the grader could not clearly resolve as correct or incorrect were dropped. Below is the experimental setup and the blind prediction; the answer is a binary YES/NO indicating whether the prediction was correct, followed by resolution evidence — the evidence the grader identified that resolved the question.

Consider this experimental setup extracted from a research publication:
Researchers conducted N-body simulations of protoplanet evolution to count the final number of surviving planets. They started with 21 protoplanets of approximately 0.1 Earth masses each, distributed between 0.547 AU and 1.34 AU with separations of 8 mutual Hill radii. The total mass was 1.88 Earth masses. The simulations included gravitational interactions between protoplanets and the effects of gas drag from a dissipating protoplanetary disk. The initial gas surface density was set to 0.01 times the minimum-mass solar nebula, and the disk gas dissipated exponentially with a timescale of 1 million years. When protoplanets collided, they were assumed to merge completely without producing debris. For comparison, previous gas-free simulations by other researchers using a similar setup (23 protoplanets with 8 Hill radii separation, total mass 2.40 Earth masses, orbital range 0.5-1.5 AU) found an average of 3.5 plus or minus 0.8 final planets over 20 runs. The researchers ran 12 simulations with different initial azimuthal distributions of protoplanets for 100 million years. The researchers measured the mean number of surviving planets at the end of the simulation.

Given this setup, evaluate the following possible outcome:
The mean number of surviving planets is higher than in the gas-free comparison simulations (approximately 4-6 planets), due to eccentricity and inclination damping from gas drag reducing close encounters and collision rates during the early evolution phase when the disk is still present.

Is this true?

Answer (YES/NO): YES